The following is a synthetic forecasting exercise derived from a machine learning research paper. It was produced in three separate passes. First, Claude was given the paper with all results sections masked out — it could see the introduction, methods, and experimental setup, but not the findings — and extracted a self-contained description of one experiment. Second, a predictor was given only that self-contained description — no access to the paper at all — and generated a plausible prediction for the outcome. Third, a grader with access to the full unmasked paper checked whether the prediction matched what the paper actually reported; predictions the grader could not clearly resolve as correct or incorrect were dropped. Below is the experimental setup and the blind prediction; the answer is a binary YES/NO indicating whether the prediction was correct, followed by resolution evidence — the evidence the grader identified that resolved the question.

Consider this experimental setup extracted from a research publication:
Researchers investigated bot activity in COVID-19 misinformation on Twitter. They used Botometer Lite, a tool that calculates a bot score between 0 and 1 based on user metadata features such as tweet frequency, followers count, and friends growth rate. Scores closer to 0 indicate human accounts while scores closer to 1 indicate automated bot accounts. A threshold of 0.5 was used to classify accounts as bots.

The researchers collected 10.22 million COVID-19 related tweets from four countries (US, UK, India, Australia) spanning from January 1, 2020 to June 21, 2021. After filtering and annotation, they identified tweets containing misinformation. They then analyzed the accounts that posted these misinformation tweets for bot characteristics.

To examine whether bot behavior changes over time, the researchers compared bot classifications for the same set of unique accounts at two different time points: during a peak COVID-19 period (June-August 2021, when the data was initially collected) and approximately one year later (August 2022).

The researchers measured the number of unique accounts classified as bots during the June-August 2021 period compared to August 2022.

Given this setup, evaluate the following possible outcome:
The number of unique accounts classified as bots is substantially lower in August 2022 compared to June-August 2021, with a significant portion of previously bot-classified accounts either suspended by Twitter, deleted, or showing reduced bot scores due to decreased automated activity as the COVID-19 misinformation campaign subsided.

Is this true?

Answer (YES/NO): YES